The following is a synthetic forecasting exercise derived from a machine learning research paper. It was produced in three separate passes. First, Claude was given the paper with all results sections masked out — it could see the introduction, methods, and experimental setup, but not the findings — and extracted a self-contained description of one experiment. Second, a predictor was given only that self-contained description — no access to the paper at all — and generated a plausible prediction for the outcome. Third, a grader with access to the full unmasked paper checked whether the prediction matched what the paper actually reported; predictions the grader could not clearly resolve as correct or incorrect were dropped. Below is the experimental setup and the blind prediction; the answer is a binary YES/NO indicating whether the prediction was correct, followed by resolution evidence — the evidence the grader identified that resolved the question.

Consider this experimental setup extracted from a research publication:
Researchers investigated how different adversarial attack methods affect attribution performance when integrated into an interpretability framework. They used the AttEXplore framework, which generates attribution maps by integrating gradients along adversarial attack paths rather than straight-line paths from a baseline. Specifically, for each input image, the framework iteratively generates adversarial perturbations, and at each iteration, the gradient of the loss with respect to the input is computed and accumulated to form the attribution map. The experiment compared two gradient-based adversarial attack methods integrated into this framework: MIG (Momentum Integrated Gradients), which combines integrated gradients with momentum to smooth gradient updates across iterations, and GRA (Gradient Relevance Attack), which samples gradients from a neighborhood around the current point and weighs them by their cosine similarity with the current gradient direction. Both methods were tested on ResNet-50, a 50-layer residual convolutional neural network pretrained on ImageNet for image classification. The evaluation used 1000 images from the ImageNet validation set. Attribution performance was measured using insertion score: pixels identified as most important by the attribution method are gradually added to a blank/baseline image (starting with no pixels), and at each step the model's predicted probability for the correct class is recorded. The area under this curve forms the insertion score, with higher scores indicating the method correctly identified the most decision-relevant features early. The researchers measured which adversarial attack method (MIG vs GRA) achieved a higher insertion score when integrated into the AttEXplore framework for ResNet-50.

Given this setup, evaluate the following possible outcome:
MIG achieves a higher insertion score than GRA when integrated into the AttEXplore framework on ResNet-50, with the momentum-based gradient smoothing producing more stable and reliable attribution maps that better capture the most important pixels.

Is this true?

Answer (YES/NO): NO